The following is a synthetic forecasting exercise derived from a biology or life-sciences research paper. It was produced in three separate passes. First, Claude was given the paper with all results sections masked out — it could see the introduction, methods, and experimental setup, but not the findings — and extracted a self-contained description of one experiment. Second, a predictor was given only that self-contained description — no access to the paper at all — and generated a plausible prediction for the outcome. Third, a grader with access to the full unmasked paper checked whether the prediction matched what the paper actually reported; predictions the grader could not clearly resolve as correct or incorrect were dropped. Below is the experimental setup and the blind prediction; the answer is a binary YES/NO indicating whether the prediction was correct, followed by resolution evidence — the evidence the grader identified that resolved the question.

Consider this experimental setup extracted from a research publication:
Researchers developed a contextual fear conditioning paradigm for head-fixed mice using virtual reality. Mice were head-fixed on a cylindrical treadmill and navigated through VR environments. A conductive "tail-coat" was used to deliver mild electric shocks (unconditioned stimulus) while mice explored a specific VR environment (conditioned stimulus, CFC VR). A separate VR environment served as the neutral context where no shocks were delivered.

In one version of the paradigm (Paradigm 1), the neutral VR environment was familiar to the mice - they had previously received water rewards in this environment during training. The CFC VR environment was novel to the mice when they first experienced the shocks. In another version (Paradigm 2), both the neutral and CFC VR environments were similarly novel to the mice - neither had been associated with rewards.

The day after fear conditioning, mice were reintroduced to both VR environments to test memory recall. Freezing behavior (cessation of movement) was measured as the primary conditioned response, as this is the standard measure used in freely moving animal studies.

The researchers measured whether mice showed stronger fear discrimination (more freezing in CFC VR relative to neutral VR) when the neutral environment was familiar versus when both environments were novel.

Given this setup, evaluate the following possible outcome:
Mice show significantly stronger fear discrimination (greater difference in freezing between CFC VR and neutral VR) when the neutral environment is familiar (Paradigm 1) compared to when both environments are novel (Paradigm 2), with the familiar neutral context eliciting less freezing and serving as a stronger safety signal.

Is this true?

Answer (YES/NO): YES